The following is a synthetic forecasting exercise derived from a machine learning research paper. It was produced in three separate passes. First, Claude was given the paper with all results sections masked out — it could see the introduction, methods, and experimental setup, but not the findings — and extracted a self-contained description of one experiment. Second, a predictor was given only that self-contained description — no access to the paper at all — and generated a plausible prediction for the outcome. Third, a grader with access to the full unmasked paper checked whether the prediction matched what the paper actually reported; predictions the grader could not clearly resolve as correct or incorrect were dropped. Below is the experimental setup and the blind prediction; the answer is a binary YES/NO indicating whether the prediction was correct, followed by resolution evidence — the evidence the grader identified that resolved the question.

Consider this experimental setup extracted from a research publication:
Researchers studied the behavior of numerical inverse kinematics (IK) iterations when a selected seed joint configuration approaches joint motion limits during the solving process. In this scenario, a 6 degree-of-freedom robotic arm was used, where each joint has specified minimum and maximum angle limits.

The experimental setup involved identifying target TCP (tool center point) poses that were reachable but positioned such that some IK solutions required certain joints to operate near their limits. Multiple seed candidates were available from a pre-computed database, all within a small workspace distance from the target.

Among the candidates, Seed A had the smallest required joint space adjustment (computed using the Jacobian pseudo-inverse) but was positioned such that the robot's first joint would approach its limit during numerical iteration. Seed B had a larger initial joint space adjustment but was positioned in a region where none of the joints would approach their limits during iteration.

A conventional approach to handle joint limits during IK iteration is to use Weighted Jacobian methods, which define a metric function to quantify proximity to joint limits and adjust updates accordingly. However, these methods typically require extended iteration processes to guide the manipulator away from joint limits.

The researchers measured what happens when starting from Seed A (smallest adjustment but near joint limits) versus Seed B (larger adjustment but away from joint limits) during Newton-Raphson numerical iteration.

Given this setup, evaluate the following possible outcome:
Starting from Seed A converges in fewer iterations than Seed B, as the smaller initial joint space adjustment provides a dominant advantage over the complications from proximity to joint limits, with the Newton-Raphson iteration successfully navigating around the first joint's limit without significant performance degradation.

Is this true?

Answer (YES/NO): NO